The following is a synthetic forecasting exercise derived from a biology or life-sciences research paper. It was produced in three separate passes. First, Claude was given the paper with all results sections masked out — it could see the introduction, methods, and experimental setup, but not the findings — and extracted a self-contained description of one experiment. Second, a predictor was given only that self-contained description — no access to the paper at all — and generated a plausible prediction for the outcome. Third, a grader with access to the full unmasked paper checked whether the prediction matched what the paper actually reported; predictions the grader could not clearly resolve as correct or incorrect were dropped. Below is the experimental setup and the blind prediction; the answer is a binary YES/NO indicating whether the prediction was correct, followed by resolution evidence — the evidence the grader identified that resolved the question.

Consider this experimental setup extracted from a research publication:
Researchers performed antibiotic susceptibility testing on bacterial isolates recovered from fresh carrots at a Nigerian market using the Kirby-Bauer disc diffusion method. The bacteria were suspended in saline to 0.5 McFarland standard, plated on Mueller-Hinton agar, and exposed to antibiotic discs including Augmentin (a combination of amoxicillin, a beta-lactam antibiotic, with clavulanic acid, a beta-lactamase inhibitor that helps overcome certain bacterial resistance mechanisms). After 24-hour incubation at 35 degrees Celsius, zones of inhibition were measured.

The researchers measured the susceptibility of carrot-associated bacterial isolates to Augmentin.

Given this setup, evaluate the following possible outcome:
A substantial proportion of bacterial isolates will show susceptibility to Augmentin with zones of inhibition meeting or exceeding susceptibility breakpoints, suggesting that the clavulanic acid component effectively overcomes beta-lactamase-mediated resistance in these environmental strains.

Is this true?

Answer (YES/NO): YES